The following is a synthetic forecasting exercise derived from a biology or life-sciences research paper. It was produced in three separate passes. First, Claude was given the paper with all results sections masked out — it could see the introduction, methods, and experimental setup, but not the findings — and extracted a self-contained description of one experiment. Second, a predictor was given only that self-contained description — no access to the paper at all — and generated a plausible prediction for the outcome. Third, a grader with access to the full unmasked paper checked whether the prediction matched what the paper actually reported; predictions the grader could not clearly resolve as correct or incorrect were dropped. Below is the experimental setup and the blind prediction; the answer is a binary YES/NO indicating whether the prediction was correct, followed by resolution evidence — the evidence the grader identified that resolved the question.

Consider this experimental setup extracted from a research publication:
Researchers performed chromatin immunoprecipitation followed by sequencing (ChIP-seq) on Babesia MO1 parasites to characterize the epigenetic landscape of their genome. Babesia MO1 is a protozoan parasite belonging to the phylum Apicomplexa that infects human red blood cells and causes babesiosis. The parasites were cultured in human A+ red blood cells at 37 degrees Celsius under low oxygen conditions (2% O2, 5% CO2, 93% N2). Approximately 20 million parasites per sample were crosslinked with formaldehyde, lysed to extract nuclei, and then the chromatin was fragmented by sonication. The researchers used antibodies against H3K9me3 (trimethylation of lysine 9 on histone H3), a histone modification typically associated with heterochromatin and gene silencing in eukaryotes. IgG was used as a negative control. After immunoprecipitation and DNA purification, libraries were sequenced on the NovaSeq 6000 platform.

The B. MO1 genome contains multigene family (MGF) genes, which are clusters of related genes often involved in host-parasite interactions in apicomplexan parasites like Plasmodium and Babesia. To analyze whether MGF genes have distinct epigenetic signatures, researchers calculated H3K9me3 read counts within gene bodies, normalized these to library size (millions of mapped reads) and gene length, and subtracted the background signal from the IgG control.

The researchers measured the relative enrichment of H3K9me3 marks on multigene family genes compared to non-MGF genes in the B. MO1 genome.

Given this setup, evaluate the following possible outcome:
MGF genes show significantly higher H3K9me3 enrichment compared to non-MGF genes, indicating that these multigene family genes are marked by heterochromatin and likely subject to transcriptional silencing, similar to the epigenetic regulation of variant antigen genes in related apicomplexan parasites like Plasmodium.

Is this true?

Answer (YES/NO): YES